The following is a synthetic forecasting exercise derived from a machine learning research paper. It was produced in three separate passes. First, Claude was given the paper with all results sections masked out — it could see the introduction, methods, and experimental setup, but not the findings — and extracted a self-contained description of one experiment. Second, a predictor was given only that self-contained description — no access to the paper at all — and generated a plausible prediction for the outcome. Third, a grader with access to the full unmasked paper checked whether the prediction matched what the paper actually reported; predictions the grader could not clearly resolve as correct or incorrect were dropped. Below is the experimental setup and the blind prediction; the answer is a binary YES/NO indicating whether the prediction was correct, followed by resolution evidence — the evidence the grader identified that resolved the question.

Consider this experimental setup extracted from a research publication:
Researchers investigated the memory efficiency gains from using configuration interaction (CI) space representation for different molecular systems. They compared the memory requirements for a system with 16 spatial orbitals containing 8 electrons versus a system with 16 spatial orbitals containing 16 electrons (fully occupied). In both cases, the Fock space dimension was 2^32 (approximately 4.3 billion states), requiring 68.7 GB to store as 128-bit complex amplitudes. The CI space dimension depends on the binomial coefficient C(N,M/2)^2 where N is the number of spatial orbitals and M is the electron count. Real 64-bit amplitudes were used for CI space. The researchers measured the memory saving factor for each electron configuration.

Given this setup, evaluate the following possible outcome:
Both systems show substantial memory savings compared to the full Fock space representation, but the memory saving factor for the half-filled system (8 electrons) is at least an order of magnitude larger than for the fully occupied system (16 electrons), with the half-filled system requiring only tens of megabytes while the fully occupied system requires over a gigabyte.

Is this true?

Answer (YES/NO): YES